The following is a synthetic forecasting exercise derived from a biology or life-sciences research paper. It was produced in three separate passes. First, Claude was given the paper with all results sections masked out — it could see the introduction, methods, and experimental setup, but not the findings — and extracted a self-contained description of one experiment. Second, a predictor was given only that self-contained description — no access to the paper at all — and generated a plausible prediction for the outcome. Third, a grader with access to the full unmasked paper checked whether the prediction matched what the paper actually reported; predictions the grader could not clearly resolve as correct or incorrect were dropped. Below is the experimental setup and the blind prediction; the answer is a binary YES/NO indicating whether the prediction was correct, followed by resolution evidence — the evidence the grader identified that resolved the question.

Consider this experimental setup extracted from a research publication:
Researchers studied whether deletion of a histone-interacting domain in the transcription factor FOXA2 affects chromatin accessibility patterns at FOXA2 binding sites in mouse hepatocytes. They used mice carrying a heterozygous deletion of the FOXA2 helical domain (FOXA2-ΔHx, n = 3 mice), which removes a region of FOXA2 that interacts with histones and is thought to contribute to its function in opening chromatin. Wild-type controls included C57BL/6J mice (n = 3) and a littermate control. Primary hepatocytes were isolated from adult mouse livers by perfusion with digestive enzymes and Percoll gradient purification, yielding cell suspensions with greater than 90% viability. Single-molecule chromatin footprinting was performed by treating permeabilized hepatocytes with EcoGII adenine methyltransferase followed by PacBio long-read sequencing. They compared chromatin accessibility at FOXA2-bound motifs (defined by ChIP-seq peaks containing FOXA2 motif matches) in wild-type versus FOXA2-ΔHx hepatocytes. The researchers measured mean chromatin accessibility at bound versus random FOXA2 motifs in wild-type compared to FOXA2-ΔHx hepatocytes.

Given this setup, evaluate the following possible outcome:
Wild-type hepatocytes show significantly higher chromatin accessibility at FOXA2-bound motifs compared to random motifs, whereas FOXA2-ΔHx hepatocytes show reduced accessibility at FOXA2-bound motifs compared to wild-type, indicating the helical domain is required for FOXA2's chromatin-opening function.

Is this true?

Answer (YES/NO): NO